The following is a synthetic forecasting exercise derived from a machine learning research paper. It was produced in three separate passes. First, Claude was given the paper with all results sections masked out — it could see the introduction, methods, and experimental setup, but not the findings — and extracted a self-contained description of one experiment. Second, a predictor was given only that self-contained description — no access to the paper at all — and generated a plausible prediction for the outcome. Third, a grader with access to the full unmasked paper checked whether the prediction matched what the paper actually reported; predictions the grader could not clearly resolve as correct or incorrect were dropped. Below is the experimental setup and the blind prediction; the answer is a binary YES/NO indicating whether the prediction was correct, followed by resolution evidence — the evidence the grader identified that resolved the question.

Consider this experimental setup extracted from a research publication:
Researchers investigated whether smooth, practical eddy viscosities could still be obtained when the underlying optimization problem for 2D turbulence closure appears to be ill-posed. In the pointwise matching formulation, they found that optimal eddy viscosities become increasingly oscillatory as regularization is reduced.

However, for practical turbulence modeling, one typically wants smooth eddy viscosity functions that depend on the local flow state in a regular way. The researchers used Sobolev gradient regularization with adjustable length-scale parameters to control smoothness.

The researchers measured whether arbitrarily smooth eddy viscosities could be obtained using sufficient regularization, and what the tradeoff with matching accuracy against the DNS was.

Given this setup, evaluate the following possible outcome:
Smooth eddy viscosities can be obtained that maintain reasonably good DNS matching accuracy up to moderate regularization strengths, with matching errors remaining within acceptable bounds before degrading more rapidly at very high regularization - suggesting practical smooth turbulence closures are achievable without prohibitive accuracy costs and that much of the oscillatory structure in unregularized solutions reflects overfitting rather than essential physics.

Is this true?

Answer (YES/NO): NO